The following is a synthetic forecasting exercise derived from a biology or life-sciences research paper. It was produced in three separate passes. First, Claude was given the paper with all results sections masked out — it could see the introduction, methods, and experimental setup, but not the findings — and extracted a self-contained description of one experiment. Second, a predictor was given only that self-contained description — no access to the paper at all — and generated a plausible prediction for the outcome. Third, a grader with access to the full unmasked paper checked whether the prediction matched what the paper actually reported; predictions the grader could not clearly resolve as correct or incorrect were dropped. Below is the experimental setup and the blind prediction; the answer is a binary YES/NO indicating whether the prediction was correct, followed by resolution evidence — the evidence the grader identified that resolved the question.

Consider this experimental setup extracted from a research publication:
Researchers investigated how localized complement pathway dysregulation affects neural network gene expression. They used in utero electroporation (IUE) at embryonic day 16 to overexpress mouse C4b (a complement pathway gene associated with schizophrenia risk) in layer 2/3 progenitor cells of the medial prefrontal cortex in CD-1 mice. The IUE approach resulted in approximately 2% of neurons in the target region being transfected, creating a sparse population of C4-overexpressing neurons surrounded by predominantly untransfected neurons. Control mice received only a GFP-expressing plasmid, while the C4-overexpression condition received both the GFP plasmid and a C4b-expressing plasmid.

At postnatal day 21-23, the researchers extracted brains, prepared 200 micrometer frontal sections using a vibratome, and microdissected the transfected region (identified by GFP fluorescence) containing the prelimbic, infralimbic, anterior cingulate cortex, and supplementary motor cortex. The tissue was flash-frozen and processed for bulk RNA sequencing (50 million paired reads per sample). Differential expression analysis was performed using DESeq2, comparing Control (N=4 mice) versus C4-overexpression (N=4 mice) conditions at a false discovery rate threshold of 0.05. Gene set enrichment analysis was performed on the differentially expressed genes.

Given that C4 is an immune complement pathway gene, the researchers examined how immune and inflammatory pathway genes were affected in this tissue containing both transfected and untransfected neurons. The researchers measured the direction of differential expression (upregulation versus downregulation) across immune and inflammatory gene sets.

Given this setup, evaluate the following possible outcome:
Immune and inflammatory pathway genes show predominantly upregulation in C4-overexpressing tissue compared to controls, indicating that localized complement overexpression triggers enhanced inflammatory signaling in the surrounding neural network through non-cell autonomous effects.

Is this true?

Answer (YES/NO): NO